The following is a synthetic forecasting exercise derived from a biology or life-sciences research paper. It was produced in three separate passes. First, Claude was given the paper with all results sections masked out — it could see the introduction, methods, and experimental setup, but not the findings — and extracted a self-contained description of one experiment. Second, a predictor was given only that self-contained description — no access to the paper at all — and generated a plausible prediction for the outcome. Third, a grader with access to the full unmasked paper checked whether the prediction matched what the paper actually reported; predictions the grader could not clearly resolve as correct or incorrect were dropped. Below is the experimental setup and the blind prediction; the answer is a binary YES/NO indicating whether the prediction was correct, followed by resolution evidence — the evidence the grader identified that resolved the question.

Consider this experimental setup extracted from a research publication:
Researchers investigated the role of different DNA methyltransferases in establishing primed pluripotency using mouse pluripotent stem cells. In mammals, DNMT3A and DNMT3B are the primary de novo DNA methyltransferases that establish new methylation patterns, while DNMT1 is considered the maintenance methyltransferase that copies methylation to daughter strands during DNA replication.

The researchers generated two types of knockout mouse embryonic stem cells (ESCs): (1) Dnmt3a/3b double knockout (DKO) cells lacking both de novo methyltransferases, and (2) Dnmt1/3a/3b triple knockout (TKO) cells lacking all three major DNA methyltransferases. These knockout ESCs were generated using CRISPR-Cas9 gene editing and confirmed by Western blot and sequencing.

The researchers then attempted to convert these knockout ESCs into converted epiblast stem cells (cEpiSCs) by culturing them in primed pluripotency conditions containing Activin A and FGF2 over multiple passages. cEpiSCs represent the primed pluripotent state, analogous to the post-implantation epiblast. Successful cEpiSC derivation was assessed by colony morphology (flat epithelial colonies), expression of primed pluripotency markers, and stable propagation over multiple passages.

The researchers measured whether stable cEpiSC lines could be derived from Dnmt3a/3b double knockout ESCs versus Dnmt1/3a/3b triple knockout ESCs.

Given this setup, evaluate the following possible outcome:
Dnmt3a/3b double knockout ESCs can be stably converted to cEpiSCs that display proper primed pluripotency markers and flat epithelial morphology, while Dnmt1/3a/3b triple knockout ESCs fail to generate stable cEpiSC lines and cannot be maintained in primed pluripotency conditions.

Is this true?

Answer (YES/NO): YES